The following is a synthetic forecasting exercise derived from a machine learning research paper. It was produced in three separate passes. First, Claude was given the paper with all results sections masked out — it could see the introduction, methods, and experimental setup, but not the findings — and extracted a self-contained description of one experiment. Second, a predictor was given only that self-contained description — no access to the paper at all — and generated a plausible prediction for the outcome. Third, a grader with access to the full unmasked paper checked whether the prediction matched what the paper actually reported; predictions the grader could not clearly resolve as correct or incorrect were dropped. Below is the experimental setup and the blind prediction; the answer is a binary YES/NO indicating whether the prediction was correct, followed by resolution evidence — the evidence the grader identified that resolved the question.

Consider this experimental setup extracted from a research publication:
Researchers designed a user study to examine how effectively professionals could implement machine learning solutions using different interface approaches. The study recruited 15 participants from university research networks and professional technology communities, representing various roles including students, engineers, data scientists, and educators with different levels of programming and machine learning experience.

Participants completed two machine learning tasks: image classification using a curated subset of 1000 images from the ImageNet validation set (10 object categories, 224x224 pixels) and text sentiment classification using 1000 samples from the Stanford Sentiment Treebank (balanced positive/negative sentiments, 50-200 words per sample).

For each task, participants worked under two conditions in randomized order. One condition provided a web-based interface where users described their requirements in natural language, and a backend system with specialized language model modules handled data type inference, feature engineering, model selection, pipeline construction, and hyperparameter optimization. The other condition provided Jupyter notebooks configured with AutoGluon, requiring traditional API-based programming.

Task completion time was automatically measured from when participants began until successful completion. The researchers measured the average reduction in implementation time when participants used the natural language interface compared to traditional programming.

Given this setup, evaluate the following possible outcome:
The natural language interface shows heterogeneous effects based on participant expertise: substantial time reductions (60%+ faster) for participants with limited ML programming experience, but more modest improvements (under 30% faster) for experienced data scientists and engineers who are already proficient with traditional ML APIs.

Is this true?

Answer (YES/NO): NO